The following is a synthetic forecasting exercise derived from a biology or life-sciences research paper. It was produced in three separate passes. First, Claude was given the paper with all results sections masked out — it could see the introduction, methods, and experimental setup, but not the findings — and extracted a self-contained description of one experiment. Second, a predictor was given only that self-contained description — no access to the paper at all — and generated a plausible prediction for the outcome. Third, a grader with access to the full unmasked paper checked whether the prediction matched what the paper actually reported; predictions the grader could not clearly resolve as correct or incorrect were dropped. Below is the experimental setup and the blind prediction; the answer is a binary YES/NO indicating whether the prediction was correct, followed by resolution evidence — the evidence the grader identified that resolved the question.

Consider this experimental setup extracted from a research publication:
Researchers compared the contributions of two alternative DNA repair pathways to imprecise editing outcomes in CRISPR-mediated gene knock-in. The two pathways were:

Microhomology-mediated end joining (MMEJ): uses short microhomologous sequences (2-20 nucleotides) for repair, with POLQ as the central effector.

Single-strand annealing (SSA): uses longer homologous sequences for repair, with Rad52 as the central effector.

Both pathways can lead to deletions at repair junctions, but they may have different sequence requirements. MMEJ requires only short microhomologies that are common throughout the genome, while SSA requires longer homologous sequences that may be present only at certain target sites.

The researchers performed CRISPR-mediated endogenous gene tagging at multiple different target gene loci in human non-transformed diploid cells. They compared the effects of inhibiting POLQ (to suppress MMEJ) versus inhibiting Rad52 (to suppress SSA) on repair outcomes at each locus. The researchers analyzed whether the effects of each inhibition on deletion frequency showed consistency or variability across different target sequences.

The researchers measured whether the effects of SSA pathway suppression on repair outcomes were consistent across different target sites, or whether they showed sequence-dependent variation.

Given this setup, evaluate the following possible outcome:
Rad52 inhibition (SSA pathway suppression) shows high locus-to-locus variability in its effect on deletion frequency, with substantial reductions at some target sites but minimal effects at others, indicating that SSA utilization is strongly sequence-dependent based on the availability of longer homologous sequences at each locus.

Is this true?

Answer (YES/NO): NO